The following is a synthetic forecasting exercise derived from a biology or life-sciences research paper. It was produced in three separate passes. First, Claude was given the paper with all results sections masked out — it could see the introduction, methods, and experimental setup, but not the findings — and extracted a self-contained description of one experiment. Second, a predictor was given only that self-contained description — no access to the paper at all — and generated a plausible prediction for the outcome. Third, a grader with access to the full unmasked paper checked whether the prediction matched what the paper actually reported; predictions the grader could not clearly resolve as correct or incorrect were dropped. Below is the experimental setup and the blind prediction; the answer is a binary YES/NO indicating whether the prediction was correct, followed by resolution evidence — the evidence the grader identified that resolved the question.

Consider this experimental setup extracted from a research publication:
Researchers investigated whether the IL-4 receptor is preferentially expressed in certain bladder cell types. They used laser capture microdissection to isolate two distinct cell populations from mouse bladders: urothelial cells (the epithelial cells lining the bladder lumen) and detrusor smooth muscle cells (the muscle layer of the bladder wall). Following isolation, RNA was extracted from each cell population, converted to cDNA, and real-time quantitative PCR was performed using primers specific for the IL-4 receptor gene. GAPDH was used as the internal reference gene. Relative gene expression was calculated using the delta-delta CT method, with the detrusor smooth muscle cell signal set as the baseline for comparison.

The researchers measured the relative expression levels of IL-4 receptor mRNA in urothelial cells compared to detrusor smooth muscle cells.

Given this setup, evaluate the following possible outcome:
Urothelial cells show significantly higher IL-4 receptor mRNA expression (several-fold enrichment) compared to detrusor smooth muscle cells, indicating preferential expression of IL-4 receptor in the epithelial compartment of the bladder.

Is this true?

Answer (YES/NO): NO